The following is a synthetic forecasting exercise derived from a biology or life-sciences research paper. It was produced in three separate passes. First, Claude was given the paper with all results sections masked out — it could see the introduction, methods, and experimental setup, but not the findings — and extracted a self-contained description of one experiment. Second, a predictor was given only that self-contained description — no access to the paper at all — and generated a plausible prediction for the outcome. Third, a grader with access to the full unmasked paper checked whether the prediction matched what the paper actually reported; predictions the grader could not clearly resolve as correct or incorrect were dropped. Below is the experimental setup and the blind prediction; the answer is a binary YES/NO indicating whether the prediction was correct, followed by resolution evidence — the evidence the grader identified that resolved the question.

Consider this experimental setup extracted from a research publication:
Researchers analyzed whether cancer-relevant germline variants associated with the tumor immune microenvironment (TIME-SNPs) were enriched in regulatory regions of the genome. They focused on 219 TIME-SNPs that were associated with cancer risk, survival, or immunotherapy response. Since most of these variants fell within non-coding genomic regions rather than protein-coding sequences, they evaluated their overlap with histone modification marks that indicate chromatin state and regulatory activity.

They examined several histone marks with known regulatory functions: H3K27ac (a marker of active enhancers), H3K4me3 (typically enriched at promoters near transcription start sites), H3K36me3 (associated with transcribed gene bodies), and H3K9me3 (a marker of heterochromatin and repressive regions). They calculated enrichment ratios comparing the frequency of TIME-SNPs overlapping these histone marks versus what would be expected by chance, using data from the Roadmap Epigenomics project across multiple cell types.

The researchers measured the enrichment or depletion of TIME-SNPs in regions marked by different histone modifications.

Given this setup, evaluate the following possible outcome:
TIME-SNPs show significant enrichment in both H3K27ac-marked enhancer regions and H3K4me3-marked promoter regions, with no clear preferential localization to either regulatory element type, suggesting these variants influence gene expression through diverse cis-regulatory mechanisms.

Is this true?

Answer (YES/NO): YES